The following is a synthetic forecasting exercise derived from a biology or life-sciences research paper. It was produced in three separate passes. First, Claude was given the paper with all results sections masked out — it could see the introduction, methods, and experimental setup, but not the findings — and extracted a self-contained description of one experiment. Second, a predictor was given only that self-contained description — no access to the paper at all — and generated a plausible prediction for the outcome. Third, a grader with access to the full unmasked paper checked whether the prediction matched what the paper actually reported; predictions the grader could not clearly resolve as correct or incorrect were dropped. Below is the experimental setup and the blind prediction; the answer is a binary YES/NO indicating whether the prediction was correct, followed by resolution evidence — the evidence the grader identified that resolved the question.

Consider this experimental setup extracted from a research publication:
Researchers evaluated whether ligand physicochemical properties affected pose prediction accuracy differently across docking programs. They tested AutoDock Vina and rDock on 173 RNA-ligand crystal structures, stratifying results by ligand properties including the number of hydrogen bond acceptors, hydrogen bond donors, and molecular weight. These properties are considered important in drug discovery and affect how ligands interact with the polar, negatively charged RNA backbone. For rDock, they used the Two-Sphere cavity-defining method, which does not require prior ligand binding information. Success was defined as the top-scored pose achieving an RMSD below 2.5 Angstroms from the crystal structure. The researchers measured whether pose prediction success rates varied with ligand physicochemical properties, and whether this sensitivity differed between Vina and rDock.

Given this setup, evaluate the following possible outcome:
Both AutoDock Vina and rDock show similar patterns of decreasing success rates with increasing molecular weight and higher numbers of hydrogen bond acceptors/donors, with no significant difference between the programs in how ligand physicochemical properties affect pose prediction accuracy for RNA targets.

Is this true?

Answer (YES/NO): NO